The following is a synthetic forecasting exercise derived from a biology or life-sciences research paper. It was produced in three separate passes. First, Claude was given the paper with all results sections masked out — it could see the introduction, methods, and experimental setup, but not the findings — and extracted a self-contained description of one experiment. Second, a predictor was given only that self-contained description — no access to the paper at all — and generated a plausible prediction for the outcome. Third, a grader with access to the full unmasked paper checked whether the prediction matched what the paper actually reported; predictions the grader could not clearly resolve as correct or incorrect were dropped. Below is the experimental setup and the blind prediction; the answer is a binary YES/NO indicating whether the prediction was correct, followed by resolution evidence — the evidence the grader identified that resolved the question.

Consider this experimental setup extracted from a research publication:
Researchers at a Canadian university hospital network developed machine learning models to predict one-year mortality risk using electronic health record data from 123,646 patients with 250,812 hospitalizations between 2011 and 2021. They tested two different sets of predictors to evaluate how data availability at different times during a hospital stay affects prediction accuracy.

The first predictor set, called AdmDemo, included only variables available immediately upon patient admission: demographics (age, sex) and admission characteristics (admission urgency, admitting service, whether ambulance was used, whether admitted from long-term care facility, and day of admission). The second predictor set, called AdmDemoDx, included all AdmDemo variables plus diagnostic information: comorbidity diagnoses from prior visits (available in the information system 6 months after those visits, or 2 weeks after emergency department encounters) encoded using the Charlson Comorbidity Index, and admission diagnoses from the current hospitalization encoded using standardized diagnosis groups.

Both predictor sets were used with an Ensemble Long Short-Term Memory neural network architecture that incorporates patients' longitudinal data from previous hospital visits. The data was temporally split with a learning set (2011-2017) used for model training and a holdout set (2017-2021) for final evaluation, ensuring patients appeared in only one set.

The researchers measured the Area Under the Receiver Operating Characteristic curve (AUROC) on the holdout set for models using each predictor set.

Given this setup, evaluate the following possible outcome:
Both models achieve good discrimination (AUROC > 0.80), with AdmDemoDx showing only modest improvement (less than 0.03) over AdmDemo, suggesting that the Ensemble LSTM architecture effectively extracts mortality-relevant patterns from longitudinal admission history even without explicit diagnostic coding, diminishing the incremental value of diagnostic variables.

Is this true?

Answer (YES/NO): NO